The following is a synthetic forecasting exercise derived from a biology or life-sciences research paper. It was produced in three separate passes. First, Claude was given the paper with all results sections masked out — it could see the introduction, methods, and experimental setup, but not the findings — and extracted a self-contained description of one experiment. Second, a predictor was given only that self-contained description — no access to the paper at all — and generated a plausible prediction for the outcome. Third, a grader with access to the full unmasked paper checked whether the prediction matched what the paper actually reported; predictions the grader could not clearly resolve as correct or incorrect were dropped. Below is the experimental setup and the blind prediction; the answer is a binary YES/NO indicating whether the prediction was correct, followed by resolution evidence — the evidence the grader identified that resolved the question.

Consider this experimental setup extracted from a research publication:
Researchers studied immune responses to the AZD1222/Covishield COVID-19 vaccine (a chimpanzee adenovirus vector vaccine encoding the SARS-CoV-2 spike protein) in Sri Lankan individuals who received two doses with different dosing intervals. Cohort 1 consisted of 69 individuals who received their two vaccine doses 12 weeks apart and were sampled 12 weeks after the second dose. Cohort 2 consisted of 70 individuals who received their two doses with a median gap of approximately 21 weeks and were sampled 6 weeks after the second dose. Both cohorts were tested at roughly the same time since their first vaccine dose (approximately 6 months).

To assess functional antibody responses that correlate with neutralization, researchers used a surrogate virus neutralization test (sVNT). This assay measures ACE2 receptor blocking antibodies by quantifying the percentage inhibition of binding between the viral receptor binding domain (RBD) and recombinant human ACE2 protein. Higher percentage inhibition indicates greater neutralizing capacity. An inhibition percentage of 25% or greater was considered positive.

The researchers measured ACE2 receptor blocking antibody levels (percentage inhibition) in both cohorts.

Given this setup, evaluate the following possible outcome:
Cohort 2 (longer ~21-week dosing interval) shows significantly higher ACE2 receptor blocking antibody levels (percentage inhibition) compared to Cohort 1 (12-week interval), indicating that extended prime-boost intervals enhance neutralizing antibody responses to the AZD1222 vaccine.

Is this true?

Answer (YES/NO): YES